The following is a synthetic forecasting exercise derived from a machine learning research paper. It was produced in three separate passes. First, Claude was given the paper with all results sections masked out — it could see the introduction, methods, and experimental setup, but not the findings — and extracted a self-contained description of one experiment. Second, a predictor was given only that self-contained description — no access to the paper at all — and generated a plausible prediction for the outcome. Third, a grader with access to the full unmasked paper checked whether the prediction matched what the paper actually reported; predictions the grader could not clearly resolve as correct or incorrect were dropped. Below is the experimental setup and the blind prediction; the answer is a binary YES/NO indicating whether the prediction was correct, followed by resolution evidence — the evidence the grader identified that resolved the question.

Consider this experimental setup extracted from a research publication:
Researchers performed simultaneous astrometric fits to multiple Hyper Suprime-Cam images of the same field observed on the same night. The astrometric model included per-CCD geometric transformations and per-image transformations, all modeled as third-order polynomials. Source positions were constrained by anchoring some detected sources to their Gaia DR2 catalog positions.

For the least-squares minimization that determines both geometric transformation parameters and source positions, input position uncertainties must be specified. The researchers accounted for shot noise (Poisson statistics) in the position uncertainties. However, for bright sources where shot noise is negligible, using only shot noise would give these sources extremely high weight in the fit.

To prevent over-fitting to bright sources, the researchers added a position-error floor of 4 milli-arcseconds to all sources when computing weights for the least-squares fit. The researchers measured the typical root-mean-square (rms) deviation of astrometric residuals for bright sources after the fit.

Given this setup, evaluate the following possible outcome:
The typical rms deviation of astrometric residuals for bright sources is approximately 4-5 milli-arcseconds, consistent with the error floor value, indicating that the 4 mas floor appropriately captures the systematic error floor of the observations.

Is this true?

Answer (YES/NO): NO